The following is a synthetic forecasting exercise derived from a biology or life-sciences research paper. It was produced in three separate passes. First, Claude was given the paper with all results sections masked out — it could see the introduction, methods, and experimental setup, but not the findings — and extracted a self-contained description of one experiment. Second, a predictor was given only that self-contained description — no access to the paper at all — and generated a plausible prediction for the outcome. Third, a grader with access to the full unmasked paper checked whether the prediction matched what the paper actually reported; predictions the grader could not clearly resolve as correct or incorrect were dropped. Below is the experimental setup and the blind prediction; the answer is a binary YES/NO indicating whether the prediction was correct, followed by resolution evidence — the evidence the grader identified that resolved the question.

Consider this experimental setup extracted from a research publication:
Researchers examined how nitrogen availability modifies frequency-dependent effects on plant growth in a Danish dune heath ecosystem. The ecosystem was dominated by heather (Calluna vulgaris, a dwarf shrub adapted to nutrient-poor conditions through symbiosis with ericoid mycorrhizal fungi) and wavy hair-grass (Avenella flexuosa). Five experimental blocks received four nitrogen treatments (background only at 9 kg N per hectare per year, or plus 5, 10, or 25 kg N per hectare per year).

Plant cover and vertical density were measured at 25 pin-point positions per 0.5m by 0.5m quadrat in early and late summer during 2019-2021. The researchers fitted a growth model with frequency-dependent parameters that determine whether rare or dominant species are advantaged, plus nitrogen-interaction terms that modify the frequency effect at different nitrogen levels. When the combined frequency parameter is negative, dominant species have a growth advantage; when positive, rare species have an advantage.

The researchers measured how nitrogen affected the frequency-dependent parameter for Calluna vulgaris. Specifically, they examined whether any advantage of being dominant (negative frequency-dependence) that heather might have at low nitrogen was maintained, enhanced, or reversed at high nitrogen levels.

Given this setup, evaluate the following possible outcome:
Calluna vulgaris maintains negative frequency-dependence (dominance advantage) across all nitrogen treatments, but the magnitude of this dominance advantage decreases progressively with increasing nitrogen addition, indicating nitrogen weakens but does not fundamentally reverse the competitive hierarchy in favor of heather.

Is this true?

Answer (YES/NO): NO